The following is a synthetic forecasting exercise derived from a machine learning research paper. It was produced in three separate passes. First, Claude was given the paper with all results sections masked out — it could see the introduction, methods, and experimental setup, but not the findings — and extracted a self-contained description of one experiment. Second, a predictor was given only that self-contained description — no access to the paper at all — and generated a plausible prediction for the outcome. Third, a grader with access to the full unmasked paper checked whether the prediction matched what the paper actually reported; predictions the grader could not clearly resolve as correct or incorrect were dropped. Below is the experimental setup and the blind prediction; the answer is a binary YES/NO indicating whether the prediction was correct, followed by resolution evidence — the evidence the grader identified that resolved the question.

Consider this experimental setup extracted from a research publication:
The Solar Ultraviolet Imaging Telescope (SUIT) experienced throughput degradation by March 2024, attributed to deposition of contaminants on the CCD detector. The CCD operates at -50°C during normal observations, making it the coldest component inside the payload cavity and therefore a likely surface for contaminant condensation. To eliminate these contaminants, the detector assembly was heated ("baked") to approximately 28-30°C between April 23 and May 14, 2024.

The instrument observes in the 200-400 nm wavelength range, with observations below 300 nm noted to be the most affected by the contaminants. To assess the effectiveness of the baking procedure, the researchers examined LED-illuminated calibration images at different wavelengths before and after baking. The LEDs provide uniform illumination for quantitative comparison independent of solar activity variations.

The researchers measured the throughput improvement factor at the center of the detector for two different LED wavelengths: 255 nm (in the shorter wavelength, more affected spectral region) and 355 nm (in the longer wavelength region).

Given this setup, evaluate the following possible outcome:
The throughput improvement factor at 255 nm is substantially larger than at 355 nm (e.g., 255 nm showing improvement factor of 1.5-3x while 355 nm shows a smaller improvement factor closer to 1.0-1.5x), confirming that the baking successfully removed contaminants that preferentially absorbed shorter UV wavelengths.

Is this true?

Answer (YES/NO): NO